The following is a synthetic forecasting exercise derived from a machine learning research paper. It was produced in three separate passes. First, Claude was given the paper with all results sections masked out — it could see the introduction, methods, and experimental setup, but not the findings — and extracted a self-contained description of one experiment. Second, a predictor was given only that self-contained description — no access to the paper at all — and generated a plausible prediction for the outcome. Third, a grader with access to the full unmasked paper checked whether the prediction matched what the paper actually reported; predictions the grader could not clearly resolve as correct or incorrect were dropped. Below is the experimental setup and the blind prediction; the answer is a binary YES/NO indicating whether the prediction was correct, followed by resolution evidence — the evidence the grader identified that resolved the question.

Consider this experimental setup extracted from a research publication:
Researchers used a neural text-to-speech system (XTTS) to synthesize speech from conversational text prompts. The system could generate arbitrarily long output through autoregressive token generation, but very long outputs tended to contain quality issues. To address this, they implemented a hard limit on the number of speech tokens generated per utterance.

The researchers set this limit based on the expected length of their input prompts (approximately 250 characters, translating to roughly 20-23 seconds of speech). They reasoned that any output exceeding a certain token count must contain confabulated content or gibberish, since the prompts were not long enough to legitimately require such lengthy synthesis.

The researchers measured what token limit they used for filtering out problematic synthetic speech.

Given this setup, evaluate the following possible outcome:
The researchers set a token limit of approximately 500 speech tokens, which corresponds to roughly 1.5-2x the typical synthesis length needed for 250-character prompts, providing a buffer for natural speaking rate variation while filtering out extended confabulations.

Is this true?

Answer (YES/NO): NO